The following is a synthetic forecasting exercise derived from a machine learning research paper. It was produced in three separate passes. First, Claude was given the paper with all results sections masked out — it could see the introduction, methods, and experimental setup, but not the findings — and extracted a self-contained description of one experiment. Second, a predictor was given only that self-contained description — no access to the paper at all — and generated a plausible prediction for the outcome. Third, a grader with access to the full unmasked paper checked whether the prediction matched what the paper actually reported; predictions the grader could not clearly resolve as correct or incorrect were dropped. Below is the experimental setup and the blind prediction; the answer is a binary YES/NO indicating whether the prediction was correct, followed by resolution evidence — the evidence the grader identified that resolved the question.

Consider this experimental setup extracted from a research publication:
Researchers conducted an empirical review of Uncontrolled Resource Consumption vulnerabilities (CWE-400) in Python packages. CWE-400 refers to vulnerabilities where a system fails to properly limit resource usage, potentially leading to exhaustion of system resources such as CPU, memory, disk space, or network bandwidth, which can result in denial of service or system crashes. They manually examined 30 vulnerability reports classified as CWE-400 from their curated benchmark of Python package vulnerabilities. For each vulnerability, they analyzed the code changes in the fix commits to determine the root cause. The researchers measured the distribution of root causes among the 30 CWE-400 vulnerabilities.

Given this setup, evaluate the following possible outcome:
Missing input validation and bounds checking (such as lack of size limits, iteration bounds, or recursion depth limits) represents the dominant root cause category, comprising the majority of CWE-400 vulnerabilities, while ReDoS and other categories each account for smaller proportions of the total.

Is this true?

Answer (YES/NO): YES